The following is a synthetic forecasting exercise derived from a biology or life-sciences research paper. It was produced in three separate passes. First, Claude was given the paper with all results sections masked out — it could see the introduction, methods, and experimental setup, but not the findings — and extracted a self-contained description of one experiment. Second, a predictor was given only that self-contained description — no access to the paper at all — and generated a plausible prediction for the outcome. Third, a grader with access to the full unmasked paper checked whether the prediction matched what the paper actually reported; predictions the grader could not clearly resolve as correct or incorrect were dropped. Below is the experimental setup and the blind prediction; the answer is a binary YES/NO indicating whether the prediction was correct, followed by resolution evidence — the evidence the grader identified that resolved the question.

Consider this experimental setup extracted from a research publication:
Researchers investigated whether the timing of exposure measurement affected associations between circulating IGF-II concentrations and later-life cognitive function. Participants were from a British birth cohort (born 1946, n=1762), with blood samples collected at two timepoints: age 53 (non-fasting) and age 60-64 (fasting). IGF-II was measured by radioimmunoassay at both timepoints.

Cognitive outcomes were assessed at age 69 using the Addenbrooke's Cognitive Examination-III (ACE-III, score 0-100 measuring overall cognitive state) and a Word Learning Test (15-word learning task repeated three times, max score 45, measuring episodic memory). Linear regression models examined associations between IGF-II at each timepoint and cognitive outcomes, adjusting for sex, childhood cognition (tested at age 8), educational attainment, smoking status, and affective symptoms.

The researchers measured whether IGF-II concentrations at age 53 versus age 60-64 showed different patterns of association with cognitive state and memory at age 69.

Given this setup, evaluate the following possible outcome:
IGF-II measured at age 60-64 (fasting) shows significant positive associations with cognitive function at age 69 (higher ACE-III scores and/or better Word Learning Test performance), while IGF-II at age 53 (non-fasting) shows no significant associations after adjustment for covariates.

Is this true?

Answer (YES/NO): NO